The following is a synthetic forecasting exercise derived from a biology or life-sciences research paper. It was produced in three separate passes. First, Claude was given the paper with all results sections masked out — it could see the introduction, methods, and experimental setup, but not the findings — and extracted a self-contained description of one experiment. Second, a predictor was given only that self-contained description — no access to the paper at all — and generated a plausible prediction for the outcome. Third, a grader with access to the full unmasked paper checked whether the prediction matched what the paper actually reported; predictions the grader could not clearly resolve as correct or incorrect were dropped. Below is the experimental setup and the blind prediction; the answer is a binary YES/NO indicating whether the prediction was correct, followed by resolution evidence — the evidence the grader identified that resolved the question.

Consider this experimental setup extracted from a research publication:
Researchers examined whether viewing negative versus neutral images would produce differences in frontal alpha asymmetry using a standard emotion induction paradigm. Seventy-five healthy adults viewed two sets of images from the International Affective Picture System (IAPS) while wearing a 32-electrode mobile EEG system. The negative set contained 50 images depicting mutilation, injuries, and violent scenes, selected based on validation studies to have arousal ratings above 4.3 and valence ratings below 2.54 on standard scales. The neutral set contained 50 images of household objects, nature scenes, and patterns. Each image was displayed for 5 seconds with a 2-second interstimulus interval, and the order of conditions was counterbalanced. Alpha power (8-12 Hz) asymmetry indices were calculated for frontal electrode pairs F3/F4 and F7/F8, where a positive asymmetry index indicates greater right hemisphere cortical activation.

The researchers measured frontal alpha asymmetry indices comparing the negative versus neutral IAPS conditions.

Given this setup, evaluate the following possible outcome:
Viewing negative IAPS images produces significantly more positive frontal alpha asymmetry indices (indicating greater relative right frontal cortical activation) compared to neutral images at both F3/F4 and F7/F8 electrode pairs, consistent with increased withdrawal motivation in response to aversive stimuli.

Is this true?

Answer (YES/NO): NO